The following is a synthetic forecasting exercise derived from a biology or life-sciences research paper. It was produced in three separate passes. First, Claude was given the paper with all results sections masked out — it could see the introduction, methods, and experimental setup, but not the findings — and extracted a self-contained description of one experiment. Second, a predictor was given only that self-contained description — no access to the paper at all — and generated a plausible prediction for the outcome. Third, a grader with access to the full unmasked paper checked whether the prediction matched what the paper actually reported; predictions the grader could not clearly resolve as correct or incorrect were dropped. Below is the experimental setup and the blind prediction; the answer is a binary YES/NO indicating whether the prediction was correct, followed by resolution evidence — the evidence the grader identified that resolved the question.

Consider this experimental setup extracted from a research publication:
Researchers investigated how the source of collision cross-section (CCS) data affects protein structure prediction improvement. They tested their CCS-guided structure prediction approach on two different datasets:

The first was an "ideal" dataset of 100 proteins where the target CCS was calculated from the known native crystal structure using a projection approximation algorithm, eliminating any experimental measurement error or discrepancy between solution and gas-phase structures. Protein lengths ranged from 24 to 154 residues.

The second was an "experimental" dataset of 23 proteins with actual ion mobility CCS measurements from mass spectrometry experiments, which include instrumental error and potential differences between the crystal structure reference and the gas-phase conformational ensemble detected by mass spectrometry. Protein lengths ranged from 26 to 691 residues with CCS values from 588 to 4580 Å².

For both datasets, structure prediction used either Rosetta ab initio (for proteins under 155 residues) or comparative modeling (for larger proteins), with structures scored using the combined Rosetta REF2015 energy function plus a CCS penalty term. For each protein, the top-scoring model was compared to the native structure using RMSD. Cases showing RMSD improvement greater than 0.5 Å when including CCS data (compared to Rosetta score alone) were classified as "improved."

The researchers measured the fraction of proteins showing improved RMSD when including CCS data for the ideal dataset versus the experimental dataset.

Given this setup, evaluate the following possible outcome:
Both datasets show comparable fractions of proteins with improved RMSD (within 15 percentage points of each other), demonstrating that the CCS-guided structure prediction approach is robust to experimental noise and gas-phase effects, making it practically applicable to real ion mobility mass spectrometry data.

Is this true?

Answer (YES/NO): NO